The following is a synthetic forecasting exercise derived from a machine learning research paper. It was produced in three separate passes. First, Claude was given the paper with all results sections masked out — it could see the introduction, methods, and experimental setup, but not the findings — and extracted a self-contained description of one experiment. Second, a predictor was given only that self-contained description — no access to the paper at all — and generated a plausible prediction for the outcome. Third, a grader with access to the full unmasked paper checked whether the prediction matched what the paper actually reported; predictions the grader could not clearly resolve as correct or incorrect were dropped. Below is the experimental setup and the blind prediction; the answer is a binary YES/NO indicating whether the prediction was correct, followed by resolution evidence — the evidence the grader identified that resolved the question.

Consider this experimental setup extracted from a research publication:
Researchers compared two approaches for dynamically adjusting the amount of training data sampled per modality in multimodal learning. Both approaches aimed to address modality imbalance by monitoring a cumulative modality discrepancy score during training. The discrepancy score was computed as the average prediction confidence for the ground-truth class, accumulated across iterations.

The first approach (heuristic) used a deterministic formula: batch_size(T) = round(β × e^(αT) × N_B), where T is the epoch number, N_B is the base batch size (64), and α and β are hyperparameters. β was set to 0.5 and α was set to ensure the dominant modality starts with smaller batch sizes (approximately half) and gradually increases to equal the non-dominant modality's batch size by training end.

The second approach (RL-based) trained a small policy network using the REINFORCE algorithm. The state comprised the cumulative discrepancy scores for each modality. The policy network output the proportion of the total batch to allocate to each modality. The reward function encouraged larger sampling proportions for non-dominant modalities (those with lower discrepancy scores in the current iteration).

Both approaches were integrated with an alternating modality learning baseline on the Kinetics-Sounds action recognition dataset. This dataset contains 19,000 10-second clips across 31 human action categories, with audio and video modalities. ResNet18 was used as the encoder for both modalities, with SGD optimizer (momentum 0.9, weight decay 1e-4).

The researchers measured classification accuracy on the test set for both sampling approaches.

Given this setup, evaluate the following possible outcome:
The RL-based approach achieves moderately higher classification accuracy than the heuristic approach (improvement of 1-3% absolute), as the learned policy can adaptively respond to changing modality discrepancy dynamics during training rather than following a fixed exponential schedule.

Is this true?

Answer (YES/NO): YES